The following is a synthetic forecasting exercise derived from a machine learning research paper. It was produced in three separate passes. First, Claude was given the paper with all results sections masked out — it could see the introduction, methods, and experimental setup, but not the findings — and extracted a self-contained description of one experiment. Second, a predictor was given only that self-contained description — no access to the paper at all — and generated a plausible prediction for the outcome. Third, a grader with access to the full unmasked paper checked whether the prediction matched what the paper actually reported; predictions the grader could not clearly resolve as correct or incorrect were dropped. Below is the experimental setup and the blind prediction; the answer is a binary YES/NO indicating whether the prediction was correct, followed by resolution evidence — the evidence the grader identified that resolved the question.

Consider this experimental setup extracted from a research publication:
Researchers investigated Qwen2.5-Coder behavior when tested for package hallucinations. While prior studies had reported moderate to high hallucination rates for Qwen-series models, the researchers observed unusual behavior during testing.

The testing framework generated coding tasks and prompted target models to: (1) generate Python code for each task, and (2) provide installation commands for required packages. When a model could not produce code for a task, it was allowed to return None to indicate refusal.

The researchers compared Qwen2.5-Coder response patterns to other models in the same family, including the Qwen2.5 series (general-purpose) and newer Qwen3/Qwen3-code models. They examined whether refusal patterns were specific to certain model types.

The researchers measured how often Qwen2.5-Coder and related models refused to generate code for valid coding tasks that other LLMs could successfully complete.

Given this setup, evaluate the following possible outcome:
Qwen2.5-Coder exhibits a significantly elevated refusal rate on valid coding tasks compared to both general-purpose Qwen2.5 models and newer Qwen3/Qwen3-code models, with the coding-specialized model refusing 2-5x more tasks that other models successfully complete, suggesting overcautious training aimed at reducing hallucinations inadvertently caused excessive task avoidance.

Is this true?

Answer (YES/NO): NO